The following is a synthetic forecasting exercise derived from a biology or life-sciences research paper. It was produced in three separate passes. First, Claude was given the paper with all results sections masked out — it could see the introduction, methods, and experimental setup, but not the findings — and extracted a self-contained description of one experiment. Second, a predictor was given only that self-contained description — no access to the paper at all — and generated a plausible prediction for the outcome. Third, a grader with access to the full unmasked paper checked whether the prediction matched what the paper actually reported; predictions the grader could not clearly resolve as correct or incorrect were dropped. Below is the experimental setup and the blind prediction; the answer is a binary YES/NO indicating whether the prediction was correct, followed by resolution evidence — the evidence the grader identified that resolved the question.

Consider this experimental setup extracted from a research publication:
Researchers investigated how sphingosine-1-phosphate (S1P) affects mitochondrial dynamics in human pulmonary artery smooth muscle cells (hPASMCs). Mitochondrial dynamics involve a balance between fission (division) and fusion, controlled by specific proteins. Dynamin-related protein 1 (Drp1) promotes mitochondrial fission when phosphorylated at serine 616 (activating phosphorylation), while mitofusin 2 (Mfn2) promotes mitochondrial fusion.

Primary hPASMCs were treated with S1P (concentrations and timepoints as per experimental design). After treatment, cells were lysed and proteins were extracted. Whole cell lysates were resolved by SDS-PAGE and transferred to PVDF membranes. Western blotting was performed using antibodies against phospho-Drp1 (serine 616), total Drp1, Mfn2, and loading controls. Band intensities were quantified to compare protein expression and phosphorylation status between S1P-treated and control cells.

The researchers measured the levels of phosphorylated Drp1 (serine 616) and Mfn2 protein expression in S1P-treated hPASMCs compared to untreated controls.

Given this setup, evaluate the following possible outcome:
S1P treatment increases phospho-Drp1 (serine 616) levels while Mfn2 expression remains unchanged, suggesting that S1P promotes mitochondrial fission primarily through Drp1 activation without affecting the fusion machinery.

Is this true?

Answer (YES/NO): NO